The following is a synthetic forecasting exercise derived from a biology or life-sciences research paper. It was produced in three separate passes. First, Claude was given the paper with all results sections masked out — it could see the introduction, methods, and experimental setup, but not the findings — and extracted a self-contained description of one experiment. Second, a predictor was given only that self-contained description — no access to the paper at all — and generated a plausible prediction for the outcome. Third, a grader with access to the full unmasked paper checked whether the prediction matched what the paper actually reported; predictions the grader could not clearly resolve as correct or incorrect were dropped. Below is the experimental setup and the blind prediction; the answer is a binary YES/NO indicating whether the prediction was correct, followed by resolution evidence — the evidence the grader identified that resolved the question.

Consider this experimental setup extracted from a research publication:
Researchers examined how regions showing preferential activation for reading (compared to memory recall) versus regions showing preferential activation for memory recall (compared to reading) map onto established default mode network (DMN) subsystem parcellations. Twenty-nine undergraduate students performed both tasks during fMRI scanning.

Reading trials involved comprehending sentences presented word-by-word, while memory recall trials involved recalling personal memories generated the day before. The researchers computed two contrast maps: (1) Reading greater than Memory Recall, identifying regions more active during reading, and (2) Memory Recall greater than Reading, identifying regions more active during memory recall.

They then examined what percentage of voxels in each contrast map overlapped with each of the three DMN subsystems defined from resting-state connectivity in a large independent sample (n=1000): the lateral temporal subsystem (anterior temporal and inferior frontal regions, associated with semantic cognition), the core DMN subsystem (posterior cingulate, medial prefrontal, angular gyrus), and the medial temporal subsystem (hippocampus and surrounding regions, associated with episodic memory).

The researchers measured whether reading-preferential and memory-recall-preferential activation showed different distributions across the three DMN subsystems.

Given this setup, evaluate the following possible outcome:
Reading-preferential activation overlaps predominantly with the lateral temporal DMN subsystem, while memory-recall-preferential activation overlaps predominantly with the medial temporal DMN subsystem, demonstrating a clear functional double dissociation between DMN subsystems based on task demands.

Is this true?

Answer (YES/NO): NO